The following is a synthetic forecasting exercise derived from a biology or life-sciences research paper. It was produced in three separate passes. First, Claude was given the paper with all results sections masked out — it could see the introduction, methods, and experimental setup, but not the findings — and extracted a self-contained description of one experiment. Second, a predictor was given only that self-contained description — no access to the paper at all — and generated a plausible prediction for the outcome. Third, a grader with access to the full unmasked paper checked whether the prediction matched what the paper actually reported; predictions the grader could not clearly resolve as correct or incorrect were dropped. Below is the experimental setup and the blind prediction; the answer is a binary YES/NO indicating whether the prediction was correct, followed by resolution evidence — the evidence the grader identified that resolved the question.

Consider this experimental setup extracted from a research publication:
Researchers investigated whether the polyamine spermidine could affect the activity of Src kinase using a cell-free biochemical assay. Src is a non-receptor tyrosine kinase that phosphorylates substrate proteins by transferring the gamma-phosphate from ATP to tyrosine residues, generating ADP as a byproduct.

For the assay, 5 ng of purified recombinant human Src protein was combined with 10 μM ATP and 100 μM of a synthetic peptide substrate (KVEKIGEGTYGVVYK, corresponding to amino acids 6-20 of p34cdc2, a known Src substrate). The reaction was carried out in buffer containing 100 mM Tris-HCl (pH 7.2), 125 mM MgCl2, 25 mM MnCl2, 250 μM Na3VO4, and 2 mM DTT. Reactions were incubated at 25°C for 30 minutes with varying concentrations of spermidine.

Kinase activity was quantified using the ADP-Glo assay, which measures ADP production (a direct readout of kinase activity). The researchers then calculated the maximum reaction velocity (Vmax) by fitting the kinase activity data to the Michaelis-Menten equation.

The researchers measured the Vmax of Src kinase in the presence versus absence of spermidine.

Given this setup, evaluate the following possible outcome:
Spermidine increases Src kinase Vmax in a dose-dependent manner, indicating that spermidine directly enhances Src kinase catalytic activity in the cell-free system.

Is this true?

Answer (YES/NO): YES